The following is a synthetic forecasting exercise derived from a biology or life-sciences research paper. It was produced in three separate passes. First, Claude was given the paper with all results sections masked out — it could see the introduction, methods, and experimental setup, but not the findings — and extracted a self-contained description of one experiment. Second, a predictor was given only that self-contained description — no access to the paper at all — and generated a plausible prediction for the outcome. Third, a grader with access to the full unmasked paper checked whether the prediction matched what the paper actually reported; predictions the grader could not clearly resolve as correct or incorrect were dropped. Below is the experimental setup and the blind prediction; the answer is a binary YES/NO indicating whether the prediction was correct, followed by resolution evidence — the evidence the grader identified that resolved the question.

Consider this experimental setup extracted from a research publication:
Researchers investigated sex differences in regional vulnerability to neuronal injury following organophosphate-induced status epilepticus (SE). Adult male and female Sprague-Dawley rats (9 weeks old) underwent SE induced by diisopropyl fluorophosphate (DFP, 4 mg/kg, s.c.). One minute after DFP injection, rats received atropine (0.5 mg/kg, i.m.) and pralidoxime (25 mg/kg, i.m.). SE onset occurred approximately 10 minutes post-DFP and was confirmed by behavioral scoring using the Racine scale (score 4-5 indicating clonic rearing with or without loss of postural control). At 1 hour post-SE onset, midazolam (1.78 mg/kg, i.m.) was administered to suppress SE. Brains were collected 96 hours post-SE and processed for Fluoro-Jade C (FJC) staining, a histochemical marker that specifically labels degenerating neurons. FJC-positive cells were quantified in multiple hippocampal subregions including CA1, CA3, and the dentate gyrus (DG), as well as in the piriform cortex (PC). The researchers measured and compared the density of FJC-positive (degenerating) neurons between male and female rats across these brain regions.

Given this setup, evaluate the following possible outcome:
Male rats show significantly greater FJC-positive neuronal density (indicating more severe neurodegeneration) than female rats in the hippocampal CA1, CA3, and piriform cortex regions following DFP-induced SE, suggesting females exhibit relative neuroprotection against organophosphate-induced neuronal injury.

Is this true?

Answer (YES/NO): NO